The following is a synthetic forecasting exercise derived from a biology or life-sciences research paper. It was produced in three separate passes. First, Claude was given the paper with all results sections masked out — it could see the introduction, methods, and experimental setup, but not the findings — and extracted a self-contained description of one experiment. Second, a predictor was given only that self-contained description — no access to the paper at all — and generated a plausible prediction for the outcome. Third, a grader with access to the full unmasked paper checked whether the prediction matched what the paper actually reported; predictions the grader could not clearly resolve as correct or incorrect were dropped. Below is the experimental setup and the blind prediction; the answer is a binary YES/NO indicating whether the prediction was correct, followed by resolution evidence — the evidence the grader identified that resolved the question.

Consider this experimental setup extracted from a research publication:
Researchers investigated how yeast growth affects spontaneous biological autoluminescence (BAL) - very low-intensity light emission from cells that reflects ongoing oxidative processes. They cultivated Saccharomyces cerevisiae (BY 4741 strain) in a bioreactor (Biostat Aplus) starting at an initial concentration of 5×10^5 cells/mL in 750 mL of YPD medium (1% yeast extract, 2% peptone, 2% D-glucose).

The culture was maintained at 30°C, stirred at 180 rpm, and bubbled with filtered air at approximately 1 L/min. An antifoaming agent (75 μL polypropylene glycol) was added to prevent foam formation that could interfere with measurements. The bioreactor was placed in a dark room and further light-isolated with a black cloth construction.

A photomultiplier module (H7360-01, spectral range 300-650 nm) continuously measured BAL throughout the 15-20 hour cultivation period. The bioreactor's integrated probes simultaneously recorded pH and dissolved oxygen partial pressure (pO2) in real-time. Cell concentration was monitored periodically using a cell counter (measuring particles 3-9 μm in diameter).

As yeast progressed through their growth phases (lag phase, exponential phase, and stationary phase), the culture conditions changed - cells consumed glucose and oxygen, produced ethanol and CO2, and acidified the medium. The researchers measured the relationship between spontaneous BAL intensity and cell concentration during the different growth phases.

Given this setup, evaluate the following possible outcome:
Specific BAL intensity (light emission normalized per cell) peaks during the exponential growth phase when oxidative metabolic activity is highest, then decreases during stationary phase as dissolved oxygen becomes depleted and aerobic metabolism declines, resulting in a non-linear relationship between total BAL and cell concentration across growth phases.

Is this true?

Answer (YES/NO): NO